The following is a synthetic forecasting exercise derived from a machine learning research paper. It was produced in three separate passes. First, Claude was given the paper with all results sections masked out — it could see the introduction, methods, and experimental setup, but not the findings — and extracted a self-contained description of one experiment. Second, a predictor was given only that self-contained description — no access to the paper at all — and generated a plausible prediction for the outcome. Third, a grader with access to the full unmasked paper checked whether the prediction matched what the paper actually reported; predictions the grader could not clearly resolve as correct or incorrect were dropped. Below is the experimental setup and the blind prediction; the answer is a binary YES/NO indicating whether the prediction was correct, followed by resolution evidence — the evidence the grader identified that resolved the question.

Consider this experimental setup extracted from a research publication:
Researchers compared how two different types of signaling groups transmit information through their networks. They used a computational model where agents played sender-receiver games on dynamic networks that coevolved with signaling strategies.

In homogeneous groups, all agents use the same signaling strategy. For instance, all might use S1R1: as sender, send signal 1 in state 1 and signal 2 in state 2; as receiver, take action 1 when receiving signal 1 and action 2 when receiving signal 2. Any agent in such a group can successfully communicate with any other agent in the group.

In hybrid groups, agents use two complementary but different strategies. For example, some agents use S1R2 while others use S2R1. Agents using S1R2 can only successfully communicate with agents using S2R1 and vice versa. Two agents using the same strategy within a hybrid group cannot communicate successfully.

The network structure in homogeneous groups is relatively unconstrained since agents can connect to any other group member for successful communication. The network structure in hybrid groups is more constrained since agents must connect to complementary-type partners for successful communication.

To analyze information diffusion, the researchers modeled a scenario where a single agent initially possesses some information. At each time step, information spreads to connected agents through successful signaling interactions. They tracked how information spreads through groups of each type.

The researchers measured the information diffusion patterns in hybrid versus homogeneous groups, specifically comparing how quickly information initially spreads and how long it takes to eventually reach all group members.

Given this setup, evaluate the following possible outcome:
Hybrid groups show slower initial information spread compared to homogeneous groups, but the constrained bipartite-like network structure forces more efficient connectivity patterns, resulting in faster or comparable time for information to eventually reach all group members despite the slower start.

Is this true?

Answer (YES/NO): NO